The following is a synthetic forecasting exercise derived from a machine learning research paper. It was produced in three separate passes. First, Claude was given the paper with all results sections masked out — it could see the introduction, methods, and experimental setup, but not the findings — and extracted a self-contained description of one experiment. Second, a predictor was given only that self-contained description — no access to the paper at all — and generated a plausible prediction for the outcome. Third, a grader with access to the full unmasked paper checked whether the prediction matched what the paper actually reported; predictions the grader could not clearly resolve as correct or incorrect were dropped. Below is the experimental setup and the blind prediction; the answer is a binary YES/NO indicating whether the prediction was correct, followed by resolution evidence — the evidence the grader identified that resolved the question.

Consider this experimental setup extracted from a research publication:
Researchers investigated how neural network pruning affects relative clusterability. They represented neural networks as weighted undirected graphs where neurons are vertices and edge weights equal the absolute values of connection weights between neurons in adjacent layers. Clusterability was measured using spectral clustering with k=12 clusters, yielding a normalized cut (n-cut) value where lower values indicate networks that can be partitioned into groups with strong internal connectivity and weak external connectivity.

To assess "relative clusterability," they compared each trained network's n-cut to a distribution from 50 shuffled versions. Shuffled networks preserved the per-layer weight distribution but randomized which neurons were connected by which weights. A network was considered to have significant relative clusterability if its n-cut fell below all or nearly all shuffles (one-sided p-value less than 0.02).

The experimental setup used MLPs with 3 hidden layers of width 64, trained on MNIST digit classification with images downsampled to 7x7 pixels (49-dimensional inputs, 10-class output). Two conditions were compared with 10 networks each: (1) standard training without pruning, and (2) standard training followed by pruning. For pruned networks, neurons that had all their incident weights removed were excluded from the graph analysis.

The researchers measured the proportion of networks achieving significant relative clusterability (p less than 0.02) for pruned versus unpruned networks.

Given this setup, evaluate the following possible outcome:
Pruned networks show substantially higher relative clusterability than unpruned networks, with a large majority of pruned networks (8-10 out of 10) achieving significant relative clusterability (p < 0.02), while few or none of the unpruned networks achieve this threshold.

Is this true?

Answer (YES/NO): NO